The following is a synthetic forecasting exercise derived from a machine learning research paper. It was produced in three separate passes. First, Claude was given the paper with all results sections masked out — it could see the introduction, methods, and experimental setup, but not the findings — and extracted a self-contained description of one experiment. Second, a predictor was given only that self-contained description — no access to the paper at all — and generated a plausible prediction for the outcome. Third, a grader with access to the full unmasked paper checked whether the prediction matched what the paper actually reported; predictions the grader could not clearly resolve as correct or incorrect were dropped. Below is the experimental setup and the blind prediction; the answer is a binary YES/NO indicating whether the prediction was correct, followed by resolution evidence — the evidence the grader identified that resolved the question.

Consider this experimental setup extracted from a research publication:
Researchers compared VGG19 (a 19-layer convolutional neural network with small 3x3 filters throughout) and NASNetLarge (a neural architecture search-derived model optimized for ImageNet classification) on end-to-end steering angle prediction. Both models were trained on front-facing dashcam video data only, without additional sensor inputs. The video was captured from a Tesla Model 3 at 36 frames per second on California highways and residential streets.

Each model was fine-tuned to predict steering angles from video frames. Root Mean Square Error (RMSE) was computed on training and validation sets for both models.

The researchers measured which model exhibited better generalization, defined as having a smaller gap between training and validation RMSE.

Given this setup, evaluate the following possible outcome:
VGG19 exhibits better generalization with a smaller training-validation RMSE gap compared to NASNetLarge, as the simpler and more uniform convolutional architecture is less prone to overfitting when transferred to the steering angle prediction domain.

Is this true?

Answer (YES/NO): YES